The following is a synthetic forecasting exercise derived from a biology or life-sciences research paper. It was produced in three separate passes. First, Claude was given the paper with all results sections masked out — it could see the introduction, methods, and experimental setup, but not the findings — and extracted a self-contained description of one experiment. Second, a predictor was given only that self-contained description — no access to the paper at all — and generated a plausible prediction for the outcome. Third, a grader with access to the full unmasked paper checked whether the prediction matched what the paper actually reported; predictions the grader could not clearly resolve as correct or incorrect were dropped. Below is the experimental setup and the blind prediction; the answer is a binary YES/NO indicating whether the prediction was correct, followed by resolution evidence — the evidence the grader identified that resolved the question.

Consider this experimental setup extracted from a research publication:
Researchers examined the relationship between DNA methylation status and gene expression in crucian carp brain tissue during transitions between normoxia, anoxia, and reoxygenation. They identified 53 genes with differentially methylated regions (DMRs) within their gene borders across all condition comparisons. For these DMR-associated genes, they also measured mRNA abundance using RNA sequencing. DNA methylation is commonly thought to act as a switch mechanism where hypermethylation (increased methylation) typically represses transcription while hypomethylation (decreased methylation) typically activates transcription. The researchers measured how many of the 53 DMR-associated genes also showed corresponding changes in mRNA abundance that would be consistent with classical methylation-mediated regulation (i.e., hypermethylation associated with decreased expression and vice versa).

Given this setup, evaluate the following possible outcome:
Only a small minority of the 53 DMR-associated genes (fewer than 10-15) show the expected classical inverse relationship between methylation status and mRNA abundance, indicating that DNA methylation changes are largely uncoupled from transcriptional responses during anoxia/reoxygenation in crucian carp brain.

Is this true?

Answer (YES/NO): YES